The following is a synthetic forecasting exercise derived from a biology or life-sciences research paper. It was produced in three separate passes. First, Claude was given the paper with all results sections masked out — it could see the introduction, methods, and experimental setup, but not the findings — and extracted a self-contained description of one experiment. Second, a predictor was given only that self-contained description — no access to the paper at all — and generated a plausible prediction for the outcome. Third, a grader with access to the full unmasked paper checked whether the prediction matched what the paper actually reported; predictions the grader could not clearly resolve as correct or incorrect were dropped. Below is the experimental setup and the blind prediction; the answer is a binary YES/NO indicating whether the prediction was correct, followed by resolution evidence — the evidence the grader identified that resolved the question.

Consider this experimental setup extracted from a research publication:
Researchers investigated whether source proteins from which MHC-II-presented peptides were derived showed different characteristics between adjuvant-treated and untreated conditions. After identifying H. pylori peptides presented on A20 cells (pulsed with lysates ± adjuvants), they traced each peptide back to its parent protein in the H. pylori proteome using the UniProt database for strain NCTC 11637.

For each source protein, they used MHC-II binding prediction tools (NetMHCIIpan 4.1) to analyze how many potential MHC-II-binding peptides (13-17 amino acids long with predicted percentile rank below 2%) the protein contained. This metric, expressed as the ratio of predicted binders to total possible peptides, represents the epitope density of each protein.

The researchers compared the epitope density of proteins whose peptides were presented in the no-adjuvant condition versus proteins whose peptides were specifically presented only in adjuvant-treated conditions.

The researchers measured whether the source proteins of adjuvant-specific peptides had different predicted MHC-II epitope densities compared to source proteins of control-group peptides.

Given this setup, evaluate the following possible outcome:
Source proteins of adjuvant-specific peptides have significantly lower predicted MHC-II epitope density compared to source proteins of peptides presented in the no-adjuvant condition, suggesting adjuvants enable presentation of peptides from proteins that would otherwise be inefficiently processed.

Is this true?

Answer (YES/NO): NO